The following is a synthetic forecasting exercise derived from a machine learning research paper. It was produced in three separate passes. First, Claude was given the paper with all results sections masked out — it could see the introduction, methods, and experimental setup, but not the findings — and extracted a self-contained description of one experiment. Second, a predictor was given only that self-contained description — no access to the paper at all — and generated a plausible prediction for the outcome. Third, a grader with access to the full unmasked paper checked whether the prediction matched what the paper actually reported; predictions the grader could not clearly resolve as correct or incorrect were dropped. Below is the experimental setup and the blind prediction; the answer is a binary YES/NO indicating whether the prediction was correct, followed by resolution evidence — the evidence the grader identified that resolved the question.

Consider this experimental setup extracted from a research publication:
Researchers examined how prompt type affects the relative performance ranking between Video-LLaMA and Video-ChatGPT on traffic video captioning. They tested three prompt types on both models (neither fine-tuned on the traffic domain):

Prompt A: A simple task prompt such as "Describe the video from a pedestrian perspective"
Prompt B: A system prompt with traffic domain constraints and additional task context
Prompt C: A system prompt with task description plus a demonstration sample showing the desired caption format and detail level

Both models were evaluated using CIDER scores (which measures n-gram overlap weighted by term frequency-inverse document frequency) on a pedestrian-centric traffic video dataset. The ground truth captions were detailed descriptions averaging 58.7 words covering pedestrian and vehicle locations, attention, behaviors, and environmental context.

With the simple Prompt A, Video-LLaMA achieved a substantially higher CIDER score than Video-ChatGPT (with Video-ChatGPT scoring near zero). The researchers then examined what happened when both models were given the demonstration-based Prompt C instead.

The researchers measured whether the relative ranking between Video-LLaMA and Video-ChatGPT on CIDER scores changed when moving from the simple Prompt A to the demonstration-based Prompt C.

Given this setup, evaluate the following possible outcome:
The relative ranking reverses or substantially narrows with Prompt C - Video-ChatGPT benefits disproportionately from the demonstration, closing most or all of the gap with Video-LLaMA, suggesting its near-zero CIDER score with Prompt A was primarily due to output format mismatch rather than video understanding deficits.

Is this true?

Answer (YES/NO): YES